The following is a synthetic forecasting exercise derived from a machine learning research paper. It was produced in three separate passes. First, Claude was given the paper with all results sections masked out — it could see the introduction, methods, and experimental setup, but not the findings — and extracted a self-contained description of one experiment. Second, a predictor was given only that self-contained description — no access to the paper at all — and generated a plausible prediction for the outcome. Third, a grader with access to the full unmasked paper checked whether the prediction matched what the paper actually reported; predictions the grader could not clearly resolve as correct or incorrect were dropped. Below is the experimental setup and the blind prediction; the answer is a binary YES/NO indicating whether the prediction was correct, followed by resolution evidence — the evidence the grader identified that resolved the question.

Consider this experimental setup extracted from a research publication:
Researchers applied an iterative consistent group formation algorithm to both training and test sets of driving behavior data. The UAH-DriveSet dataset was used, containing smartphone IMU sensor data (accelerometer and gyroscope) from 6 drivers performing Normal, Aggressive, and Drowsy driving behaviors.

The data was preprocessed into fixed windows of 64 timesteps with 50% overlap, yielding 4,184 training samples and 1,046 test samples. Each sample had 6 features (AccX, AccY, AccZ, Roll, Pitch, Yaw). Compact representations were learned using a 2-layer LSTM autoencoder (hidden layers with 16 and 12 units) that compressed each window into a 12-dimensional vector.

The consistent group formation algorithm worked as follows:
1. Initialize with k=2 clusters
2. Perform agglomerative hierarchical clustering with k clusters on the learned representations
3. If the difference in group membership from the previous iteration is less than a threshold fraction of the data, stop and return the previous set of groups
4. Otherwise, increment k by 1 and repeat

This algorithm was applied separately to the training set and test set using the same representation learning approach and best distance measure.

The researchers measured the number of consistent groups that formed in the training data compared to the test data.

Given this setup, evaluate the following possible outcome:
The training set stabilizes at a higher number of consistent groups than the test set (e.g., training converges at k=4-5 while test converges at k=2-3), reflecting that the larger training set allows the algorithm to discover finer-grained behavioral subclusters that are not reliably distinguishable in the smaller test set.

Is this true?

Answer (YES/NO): NO